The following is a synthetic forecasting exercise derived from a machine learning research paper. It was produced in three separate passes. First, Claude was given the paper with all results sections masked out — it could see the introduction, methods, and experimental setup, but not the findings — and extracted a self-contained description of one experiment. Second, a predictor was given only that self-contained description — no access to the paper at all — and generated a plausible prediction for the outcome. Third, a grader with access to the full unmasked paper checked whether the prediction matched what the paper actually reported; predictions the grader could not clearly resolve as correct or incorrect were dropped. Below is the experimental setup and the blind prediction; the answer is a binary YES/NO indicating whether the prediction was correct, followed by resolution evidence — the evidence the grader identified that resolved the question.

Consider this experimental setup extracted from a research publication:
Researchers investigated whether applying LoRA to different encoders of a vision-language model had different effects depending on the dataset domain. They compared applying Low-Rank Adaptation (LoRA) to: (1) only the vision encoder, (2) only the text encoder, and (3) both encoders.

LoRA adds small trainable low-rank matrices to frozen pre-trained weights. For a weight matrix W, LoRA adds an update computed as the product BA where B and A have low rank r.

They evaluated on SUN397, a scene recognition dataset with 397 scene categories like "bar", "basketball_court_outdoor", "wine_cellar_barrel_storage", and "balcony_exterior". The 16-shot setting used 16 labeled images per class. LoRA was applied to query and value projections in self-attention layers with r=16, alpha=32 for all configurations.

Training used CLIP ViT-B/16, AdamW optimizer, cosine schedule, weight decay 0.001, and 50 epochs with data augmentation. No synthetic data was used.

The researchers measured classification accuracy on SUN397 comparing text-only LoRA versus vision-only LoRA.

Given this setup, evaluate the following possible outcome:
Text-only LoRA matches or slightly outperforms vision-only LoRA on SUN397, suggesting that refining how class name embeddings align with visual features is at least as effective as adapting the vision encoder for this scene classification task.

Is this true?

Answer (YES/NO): YES